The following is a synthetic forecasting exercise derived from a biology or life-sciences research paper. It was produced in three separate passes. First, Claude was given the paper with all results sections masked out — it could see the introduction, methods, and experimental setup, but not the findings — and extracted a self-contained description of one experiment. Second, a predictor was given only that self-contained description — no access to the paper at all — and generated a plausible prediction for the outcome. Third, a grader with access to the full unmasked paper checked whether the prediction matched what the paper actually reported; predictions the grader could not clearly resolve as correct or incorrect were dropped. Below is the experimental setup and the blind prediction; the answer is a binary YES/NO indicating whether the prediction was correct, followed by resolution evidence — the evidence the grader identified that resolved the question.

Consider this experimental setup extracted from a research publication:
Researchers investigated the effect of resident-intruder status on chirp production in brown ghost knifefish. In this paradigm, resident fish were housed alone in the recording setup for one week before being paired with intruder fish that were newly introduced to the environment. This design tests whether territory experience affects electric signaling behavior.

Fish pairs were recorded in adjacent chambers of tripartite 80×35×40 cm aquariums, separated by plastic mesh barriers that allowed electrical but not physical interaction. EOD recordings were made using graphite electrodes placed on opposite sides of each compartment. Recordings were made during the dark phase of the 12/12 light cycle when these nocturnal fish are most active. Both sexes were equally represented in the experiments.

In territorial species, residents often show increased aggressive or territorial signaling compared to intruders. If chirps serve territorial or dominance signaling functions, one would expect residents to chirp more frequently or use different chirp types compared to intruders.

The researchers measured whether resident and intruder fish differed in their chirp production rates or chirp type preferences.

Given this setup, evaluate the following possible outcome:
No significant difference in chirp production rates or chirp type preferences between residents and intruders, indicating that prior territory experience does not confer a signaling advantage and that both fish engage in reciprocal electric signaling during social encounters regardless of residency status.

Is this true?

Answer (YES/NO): NO